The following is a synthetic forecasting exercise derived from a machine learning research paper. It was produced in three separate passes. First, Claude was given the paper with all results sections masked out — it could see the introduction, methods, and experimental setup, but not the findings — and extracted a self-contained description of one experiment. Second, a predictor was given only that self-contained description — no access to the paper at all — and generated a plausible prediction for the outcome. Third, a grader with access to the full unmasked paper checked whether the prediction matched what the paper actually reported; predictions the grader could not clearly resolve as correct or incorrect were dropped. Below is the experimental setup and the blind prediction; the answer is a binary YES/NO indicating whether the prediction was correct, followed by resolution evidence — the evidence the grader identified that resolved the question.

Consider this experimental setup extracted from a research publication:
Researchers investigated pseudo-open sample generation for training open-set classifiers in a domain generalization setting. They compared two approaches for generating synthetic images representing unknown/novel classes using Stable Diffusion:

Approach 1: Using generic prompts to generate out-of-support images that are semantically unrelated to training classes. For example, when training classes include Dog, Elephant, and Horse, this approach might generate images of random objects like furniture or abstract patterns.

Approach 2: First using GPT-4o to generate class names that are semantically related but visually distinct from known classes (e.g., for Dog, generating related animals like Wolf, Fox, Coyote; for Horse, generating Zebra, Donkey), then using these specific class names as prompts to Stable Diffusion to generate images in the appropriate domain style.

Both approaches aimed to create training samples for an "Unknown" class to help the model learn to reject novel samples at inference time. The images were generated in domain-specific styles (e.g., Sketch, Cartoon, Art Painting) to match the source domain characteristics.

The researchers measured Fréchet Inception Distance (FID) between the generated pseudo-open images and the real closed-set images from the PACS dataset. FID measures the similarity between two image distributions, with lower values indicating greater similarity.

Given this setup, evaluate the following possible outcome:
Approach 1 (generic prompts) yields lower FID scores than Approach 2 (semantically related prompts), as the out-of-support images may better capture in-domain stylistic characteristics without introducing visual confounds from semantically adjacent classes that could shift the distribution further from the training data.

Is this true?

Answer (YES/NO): NO